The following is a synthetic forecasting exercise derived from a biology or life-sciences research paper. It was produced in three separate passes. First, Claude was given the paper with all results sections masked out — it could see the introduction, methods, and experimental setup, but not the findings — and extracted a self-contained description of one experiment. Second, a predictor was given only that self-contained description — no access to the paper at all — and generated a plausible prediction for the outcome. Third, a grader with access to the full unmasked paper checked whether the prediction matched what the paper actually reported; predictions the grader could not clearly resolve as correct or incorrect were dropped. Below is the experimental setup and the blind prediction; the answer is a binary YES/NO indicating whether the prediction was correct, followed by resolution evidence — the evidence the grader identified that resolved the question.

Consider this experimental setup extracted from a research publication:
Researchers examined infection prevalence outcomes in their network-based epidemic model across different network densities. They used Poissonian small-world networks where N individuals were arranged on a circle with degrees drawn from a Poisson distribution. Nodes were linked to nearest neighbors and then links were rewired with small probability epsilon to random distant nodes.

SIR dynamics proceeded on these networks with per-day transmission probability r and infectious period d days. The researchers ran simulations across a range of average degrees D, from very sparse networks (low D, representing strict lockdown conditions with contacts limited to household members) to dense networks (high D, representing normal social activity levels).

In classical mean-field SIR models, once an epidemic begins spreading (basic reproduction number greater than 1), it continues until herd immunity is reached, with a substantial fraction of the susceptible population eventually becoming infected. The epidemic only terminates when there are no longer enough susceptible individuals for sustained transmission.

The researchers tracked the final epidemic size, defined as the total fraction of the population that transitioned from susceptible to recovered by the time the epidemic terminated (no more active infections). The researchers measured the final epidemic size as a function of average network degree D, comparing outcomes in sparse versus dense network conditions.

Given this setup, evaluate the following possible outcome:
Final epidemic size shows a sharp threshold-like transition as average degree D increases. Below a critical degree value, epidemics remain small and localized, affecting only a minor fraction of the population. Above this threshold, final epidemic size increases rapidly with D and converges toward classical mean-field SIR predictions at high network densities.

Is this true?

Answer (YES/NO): YES